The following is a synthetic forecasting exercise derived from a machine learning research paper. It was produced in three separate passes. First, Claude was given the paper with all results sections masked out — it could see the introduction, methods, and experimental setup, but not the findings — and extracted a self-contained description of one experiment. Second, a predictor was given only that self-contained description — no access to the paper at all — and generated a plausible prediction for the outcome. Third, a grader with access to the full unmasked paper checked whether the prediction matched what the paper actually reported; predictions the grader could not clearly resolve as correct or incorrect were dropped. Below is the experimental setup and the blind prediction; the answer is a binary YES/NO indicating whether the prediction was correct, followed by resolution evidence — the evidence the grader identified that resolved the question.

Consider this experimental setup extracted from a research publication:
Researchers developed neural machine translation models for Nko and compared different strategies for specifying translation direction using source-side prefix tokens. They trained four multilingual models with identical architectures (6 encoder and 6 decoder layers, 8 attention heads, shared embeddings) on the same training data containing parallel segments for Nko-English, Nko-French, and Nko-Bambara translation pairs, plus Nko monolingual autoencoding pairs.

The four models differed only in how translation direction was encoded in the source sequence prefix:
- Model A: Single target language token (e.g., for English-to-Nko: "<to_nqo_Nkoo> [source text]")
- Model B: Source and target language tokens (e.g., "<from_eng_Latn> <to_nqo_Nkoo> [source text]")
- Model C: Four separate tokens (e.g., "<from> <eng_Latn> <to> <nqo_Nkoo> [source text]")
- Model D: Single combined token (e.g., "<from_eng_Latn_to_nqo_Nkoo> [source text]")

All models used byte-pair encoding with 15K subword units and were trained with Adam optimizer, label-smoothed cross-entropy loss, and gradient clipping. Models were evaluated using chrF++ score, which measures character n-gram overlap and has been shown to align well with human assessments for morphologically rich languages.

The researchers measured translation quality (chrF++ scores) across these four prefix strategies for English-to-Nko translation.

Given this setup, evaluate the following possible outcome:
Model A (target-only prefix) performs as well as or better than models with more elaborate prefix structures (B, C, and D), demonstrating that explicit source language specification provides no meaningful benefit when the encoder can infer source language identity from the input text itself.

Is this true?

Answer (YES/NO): NO